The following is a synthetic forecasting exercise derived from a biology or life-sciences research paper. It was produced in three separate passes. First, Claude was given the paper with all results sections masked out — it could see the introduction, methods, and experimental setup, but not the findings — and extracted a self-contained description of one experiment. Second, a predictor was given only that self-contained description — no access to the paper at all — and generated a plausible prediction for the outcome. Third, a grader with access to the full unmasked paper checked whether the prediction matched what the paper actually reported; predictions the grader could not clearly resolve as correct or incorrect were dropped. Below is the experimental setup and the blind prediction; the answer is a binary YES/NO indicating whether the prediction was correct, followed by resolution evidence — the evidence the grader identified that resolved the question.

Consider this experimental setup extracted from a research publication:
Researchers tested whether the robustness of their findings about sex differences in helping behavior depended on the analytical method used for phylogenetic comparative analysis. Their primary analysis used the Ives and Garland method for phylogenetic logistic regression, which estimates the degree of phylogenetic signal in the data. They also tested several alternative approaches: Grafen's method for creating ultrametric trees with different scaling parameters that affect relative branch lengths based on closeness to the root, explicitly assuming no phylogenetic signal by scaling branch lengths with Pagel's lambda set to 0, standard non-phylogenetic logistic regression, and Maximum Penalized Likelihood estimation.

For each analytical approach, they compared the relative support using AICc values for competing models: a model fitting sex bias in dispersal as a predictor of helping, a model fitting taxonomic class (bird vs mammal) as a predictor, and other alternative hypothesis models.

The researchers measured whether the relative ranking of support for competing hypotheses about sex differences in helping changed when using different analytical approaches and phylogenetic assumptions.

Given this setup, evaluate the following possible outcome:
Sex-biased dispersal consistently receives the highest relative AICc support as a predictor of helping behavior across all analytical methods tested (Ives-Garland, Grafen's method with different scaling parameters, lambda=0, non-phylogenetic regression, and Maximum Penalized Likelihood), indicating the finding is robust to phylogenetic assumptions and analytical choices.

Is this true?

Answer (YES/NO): YES